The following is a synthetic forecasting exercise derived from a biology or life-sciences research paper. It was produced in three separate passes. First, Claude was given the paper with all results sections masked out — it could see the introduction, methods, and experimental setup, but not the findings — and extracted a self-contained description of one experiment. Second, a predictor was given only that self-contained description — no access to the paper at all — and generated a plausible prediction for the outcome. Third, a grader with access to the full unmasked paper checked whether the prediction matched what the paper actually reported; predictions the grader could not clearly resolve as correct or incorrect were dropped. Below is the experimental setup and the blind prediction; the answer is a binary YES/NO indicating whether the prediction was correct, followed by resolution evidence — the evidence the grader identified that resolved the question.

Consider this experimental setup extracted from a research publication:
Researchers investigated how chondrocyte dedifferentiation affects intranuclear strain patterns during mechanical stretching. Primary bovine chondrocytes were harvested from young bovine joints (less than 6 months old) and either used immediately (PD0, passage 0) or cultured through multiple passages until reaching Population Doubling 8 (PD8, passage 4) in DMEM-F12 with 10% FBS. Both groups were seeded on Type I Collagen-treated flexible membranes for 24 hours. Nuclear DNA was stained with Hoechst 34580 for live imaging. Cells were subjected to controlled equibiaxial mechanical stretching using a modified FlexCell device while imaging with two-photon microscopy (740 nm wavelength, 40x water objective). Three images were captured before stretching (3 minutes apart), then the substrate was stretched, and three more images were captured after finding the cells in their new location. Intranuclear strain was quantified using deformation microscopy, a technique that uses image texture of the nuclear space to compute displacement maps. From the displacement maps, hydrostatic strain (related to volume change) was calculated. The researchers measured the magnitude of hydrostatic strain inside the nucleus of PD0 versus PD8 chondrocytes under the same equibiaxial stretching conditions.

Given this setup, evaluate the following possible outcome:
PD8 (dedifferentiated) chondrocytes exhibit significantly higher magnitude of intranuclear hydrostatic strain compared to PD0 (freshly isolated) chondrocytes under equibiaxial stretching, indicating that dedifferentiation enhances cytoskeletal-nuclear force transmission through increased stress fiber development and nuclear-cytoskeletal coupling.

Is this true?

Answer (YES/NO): YES